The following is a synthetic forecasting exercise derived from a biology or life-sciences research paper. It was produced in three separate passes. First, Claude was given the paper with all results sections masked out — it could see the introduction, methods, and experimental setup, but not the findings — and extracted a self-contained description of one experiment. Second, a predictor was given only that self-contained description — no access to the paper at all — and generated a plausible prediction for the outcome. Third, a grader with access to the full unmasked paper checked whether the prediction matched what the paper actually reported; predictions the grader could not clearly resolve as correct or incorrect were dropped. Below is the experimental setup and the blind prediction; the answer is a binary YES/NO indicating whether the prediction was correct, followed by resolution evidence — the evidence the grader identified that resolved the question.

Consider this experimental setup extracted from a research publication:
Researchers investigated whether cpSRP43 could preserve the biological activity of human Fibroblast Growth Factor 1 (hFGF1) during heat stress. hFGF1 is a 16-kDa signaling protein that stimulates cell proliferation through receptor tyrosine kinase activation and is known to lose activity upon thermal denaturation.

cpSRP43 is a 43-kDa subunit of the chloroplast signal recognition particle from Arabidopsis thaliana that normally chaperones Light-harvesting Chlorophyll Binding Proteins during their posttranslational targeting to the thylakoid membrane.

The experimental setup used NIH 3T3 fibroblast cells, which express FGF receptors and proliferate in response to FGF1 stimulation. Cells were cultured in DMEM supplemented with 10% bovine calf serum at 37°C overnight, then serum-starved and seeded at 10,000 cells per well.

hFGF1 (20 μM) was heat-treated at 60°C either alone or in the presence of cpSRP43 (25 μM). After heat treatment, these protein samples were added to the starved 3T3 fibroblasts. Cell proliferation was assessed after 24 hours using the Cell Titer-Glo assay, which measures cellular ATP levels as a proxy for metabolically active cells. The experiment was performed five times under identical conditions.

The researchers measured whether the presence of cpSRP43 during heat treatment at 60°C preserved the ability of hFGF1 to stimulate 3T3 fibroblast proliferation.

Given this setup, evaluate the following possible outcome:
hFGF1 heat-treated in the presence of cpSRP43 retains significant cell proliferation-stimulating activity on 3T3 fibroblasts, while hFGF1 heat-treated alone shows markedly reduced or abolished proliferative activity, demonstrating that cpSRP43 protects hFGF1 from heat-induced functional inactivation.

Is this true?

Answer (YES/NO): YES